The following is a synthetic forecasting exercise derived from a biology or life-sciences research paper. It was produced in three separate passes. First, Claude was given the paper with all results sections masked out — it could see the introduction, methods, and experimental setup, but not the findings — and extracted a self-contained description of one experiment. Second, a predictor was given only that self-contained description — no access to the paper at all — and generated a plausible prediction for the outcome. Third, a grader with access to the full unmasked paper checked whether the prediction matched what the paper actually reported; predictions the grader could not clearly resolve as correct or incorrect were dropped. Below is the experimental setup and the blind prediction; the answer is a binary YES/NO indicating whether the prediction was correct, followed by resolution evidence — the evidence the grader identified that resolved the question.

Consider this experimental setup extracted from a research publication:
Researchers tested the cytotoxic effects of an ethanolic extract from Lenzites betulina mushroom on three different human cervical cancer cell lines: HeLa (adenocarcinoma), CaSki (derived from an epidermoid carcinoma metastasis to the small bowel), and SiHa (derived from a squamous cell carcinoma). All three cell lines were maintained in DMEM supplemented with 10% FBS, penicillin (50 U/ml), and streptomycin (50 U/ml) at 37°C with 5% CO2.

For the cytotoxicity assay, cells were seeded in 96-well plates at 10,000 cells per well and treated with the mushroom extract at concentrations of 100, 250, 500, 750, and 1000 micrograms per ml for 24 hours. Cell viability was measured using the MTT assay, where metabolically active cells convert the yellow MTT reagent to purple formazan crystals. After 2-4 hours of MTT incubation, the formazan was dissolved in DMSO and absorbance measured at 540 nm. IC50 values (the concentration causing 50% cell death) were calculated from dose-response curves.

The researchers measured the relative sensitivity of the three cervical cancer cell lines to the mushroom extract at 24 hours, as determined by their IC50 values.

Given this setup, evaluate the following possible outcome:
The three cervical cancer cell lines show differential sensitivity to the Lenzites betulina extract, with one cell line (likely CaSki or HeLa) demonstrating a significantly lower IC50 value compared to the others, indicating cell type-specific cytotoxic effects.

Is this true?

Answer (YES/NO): YES